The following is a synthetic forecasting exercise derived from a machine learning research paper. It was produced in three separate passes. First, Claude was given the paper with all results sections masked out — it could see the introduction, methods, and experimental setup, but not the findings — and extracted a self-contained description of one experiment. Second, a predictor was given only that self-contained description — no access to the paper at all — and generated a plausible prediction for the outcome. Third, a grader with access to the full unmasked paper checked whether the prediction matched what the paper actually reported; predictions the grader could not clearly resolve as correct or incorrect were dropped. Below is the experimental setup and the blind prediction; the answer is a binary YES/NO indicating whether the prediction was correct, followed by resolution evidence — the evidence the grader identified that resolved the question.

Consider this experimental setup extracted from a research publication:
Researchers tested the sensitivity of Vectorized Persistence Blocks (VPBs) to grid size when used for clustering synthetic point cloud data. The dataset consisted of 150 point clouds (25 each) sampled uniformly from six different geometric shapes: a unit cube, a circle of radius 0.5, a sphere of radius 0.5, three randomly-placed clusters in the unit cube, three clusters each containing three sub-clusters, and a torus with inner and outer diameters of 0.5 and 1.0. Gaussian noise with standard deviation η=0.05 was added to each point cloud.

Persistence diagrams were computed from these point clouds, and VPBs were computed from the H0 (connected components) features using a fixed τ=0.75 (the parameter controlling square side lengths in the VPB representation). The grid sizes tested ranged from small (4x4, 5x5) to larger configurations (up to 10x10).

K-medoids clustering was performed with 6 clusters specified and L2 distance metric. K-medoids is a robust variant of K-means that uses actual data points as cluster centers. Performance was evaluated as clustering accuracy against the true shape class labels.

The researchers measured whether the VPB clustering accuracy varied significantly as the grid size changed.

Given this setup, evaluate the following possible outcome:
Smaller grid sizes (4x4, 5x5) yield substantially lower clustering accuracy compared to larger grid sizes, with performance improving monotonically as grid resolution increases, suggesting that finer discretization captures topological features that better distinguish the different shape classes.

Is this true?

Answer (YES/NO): NO